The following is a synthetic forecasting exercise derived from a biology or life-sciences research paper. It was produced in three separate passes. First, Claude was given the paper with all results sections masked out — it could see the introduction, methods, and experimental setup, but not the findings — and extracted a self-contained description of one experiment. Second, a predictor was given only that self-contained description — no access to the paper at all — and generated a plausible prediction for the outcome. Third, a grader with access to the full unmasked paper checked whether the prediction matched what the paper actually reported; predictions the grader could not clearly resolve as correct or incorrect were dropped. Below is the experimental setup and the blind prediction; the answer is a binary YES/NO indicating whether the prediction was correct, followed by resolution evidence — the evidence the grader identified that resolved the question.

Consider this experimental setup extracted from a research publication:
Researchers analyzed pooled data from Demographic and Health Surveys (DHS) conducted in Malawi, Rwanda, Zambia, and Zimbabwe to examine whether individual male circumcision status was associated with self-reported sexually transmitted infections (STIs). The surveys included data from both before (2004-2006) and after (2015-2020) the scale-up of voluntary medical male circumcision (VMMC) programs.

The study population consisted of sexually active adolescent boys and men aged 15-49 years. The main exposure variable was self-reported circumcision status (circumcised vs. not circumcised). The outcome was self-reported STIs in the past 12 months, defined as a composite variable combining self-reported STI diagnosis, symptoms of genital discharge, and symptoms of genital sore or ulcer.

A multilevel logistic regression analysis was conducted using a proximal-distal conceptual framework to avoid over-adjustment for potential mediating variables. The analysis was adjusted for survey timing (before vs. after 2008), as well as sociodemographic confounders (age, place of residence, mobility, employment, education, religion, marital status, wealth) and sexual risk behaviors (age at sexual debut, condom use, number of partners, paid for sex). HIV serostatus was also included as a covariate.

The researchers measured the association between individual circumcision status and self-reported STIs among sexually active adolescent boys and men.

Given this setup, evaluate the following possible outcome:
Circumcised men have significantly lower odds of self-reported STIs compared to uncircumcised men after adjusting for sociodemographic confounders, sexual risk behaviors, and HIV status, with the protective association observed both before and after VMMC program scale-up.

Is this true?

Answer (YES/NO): NO